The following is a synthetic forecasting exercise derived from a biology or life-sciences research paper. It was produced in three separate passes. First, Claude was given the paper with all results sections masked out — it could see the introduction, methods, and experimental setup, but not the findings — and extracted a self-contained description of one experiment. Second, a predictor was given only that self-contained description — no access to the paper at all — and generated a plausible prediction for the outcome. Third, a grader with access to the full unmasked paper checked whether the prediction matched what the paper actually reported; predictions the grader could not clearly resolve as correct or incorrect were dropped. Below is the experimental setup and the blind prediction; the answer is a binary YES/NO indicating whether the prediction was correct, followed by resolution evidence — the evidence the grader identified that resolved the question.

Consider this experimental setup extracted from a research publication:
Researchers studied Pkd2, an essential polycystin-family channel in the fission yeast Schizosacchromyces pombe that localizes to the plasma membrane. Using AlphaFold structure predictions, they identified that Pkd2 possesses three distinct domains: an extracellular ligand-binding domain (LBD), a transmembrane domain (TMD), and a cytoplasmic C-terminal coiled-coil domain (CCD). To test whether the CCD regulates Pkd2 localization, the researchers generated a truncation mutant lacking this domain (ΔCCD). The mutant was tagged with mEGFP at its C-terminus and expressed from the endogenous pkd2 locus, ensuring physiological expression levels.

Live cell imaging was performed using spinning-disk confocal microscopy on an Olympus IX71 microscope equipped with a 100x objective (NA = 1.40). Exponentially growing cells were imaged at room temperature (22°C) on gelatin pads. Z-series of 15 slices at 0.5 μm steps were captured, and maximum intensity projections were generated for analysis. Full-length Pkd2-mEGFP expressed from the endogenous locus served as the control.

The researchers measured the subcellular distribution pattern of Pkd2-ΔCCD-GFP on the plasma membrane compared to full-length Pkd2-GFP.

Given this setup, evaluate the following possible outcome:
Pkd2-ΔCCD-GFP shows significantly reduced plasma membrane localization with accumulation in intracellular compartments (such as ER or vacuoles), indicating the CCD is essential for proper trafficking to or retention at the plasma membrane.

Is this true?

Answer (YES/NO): NO